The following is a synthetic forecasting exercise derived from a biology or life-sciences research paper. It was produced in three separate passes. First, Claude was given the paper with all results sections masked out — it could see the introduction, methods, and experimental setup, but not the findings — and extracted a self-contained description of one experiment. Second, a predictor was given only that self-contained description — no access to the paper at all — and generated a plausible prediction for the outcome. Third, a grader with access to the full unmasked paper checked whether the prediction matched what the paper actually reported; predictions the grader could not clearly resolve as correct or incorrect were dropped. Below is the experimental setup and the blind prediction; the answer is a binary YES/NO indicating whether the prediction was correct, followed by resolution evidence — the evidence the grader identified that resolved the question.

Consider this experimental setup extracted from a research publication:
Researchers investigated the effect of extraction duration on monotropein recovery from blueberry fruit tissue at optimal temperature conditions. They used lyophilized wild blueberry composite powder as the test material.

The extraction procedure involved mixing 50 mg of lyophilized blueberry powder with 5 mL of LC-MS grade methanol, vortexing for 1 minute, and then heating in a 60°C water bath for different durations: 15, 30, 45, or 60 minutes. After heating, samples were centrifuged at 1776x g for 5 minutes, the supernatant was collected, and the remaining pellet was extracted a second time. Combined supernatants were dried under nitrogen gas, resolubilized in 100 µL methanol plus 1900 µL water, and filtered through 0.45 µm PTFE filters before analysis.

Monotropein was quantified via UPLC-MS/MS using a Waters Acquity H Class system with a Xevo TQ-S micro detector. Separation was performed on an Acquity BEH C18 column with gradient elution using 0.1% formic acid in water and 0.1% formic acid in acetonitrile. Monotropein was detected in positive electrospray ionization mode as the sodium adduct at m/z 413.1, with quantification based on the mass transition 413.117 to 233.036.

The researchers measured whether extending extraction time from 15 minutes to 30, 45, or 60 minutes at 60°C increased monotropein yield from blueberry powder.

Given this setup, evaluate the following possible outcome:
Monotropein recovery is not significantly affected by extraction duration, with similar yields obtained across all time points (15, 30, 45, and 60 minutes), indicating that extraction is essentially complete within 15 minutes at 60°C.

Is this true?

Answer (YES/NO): YES